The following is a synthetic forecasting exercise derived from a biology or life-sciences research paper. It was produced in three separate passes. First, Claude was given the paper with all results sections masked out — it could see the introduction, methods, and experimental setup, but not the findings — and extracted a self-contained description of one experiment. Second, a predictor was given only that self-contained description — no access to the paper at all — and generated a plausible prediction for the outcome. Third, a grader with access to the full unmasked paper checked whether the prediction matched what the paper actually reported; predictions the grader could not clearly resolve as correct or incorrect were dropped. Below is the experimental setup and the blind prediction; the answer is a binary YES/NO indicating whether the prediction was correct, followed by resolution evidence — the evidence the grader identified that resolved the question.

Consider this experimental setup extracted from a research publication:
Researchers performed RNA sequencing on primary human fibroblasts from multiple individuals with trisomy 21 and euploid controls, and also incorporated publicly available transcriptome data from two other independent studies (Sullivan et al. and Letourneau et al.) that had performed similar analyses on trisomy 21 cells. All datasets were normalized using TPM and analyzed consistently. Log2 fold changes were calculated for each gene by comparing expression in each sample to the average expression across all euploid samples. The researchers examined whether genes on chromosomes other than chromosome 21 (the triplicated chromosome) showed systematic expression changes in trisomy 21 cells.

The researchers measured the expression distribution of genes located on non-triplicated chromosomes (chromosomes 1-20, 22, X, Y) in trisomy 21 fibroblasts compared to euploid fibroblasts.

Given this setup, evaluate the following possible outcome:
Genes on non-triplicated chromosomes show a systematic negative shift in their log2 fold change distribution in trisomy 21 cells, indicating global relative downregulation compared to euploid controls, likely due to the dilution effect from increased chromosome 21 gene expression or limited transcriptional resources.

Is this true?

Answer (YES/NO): NO